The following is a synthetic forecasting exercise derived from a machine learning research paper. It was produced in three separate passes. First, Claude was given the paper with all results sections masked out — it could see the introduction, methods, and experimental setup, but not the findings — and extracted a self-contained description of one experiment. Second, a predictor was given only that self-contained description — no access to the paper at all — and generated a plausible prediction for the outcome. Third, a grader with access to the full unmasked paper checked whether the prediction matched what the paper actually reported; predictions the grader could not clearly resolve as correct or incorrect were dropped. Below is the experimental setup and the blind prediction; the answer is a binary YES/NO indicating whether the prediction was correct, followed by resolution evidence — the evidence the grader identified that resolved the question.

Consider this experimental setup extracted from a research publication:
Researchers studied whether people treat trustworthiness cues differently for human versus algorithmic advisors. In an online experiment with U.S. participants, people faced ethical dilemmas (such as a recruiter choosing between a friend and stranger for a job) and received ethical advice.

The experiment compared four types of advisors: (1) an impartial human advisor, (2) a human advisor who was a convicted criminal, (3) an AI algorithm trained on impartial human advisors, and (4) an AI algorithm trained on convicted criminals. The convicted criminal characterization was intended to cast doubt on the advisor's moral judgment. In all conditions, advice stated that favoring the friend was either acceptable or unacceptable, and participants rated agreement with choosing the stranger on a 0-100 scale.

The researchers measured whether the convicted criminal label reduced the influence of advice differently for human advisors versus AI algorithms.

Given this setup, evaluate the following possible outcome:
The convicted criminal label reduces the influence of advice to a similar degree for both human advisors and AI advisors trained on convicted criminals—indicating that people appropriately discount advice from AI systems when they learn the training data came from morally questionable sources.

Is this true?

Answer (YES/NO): NO